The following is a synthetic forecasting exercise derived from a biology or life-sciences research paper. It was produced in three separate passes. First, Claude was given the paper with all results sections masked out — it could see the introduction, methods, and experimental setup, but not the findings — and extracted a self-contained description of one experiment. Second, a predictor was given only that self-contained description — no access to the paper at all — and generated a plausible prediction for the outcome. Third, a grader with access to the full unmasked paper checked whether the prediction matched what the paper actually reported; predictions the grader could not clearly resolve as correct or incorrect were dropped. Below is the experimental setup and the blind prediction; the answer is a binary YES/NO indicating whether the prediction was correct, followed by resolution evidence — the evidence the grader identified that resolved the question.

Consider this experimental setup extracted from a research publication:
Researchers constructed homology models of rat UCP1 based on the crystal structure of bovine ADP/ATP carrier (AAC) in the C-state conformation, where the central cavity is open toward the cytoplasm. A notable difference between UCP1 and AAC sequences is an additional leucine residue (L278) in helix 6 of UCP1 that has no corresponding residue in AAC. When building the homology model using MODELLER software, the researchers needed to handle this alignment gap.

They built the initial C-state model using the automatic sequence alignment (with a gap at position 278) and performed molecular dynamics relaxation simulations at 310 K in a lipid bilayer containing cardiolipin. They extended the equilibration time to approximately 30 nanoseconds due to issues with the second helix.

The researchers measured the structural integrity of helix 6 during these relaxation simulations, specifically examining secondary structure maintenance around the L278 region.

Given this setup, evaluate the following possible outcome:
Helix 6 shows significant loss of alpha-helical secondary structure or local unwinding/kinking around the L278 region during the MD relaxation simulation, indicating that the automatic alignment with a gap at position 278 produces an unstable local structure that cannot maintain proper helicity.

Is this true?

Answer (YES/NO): YES